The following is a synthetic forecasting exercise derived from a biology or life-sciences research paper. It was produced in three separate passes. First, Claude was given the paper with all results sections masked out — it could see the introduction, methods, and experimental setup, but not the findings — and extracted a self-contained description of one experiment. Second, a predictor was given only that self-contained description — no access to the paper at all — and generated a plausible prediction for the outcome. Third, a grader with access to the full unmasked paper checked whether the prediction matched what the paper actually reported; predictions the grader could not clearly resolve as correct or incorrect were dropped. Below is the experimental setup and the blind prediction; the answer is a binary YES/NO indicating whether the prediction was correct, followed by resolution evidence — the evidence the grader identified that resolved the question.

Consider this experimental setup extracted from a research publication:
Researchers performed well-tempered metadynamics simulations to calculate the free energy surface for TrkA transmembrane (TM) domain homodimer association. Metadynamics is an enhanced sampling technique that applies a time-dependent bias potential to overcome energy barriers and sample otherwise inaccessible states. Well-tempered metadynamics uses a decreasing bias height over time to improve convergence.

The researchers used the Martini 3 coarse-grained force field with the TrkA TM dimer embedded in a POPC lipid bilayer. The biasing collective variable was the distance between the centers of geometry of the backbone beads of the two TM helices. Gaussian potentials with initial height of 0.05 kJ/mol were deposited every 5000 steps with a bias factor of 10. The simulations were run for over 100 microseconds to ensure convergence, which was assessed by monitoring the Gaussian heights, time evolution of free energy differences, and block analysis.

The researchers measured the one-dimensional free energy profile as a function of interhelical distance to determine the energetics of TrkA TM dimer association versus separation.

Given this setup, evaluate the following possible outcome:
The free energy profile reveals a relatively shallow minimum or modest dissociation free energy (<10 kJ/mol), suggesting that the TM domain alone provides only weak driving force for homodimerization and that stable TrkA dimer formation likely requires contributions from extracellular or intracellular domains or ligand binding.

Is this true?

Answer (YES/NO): NO